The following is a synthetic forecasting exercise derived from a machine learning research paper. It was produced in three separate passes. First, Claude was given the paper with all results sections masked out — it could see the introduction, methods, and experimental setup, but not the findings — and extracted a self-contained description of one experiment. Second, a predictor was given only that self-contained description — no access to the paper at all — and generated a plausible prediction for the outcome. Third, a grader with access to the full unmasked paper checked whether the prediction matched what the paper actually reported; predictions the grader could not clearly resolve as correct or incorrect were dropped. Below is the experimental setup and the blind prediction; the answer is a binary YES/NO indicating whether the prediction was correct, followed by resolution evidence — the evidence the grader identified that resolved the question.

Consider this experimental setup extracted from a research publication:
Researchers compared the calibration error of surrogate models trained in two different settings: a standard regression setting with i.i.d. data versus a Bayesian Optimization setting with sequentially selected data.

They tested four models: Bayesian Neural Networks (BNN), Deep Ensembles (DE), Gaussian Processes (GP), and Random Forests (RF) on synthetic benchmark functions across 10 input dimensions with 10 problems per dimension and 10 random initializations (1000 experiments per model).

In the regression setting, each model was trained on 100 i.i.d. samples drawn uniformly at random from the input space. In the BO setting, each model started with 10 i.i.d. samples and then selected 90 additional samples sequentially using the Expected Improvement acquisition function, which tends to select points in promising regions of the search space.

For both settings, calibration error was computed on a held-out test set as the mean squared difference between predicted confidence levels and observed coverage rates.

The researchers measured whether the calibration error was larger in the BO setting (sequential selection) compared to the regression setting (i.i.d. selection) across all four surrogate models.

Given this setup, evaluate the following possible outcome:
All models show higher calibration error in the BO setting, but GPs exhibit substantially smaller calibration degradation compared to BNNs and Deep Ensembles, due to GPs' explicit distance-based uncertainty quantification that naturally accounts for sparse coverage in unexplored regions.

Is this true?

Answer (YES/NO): NO